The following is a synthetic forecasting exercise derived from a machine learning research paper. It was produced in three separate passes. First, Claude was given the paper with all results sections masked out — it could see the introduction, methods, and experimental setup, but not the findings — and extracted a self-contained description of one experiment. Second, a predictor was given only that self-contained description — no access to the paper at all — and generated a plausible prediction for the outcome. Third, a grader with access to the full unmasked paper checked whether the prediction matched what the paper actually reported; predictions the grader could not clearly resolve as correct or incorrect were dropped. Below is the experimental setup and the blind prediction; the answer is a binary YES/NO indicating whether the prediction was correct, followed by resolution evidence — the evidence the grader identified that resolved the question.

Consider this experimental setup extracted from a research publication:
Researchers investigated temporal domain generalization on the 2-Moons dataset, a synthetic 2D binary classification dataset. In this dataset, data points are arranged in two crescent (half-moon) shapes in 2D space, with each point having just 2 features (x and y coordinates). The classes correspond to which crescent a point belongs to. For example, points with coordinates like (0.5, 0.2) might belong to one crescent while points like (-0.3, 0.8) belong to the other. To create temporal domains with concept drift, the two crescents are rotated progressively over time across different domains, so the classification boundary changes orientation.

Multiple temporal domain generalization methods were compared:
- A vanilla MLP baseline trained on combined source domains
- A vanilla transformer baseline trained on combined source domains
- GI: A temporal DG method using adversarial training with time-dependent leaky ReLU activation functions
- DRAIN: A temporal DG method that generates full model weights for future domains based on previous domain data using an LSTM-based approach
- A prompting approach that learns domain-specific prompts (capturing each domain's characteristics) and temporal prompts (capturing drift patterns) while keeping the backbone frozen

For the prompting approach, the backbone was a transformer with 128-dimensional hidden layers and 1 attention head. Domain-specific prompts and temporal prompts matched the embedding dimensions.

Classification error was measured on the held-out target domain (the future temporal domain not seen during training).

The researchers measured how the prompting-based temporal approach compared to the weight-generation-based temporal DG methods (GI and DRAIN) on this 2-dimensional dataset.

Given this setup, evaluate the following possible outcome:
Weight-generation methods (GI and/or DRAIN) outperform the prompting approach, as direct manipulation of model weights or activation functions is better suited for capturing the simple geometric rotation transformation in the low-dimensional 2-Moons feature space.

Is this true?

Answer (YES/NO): YES